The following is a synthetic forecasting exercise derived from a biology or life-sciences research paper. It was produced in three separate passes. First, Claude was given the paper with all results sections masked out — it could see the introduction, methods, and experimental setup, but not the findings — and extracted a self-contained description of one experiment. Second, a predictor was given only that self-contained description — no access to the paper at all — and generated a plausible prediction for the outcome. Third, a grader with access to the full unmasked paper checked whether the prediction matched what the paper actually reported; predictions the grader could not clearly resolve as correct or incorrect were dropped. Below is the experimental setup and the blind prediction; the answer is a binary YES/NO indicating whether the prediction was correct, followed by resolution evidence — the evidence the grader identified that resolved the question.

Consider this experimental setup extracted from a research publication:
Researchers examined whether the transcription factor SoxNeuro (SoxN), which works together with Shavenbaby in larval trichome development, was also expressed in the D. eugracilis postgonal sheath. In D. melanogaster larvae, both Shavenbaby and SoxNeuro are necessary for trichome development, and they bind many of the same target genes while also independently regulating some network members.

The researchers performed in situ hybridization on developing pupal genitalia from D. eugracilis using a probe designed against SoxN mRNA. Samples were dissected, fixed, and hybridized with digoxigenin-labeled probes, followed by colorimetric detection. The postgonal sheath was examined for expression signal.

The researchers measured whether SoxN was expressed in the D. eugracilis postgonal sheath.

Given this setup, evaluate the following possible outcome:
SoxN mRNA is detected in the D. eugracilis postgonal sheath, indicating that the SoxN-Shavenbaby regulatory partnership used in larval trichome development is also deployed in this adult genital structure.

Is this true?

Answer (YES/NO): YES